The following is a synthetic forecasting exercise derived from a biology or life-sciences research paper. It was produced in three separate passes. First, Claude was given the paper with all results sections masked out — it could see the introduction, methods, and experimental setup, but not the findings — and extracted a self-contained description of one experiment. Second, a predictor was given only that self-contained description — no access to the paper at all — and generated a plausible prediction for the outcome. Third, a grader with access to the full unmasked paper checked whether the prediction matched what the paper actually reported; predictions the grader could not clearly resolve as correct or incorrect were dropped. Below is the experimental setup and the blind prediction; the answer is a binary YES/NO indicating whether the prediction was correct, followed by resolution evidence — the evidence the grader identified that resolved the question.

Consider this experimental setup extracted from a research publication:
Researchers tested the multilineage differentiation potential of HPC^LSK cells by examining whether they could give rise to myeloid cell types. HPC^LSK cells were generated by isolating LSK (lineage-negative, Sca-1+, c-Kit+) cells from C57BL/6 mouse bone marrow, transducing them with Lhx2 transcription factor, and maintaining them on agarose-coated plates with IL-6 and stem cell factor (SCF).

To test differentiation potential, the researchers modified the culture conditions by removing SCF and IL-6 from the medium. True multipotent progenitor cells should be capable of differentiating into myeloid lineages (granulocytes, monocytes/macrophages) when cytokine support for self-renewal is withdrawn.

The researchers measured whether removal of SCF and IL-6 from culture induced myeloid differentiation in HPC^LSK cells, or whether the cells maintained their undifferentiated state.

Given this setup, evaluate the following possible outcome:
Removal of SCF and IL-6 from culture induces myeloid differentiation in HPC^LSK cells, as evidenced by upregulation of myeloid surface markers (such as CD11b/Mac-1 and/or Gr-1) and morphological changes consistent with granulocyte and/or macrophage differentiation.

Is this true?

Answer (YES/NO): YES